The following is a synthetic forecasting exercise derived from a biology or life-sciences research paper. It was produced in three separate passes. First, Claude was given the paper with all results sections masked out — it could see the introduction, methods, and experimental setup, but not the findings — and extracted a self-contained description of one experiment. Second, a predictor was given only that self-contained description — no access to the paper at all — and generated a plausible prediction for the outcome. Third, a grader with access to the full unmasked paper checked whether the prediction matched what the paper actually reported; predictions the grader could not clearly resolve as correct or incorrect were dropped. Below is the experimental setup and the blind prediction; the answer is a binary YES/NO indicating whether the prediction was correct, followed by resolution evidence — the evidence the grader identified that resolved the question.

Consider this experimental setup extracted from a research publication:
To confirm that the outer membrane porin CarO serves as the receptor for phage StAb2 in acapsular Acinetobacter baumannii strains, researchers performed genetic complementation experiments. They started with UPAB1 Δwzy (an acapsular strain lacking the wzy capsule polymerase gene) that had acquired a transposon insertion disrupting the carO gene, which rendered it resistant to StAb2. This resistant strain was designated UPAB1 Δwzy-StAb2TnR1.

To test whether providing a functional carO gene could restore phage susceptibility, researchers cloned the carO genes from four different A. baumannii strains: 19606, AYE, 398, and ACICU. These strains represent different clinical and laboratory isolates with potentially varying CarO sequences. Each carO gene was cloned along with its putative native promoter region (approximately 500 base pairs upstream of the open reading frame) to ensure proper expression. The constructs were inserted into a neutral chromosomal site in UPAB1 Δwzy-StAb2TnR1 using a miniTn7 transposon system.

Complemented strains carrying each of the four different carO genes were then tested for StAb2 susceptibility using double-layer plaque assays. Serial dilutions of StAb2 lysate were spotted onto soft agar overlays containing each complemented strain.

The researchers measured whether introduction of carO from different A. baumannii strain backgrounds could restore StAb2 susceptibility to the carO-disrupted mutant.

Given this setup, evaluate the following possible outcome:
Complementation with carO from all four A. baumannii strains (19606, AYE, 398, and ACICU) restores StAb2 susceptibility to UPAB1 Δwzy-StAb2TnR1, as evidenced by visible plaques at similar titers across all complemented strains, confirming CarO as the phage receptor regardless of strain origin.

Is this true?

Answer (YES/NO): YES